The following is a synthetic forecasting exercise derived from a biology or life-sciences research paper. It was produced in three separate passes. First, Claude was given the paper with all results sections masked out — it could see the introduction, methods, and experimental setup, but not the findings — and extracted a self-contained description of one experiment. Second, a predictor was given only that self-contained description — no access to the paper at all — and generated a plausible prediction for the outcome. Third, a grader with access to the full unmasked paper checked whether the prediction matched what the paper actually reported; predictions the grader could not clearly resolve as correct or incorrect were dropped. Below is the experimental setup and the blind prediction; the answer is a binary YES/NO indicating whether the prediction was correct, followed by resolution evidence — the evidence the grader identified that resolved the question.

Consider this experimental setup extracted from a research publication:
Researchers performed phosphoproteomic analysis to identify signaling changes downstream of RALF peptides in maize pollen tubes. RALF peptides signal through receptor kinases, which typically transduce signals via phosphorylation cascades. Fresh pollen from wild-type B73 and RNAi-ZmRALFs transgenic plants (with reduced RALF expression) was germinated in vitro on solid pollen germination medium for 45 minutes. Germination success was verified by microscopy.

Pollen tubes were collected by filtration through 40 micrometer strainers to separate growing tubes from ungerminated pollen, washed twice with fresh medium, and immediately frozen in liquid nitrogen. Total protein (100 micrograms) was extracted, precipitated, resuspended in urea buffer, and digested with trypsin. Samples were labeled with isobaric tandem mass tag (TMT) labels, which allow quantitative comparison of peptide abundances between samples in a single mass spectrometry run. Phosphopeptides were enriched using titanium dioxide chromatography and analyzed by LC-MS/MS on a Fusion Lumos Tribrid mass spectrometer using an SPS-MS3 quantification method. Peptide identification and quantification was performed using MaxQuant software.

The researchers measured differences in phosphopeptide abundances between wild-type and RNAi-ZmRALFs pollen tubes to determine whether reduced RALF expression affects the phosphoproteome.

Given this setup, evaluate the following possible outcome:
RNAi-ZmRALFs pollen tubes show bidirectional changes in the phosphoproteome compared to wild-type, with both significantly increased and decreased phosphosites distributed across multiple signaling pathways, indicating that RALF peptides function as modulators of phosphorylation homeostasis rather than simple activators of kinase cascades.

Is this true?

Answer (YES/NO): NO